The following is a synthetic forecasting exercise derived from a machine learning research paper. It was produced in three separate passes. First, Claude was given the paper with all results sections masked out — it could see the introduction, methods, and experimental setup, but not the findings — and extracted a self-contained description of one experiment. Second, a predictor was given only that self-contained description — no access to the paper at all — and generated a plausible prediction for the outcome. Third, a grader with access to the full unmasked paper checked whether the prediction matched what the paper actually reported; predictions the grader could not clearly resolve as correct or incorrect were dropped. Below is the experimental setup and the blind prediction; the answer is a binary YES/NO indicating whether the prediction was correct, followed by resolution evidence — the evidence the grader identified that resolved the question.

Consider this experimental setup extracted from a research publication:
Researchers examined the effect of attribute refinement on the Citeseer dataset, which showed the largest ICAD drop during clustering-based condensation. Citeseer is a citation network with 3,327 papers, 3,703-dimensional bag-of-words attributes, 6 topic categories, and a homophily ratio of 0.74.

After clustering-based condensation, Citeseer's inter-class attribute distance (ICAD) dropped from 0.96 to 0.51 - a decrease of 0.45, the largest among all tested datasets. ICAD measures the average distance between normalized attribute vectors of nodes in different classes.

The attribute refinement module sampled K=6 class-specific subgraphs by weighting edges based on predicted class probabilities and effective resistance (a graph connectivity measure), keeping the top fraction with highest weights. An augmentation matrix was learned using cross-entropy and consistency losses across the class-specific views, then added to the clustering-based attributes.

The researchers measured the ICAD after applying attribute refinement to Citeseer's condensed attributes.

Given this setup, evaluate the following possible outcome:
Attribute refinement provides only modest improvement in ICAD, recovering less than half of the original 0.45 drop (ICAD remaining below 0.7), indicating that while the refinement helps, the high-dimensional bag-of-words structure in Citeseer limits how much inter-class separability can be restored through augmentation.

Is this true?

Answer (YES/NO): YES